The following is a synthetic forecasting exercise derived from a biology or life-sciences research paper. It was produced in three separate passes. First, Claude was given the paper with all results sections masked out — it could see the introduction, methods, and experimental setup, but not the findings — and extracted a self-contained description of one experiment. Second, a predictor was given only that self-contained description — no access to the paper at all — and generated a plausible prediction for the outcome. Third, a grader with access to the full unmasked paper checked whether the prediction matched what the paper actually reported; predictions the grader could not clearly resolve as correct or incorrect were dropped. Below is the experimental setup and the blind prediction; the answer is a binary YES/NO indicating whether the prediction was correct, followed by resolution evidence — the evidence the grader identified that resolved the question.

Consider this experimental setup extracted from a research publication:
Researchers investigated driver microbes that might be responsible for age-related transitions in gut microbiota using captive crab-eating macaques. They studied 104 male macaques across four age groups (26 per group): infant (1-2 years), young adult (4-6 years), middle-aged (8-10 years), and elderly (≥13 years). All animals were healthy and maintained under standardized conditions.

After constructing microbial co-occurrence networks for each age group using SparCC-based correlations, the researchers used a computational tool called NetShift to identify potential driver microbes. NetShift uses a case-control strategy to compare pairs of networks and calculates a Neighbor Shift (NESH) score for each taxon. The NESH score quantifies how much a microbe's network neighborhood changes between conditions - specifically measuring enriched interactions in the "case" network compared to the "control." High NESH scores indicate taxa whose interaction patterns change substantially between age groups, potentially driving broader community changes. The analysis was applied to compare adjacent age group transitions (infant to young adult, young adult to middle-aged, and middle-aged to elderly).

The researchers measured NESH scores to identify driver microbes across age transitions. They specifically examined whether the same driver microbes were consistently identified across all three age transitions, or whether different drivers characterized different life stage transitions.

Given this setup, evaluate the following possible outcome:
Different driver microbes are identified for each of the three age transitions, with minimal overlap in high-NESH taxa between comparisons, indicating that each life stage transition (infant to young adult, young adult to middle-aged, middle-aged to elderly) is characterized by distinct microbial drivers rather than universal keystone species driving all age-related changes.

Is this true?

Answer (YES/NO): YES